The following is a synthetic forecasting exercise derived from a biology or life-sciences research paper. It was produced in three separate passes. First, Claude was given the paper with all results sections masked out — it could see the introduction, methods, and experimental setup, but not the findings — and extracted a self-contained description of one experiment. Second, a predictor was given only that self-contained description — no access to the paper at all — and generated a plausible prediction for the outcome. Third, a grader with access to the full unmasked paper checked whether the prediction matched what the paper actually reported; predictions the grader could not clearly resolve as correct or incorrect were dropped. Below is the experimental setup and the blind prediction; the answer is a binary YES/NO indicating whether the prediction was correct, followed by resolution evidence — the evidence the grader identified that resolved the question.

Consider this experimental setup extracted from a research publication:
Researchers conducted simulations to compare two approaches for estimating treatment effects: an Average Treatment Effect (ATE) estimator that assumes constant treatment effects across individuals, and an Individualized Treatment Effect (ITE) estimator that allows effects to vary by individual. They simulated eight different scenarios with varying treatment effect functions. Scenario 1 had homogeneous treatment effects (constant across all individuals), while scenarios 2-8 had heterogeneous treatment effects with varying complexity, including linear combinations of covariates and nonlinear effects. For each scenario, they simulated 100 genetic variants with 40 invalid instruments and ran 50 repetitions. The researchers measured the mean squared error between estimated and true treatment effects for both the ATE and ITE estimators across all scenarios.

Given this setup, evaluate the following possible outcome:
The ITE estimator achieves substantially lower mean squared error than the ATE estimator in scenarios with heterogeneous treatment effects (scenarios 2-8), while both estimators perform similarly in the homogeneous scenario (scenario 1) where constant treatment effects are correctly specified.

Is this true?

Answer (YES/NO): YES